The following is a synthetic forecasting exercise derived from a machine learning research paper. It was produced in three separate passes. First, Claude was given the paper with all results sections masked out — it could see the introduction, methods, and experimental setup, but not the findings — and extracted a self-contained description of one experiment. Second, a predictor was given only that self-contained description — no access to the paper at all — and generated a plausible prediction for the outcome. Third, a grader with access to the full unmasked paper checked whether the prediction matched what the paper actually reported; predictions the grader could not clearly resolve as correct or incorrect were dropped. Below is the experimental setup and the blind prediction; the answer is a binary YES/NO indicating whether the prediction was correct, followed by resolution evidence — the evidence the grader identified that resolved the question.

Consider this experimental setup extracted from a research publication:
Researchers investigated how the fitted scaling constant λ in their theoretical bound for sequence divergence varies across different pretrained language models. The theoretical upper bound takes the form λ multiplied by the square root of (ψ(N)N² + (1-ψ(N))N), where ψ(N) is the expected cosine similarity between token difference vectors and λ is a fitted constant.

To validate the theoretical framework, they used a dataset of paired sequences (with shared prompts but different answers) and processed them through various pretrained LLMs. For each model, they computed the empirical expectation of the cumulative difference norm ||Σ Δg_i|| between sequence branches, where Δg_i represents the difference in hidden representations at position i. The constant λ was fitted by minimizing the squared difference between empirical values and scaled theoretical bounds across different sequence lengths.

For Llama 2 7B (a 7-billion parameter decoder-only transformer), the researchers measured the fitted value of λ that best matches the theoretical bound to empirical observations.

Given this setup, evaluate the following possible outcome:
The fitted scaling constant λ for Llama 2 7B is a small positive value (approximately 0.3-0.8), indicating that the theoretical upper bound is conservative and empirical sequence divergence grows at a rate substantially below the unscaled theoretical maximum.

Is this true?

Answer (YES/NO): NO